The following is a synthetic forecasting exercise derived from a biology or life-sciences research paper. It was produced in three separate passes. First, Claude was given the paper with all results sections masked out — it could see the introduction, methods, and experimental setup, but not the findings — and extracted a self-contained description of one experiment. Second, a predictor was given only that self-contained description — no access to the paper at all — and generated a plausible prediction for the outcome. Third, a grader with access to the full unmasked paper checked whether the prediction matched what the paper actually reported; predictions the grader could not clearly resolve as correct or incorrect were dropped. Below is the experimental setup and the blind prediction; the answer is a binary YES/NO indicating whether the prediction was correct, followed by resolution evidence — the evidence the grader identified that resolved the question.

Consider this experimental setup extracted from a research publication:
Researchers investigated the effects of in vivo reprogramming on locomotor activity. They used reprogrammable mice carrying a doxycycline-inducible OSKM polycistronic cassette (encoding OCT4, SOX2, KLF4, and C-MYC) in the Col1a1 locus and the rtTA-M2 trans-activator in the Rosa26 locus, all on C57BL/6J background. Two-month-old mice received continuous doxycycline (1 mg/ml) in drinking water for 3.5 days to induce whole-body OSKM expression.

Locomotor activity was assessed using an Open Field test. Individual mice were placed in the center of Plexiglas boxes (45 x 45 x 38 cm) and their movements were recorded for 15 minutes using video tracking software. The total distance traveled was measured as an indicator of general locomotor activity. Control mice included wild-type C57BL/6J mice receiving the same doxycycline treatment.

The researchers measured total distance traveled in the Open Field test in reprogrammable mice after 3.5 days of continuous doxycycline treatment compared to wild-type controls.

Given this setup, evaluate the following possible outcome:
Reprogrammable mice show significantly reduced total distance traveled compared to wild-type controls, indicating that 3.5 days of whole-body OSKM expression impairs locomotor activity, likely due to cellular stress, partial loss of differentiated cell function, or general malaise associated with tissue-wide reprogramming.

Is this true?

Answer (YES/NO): YES